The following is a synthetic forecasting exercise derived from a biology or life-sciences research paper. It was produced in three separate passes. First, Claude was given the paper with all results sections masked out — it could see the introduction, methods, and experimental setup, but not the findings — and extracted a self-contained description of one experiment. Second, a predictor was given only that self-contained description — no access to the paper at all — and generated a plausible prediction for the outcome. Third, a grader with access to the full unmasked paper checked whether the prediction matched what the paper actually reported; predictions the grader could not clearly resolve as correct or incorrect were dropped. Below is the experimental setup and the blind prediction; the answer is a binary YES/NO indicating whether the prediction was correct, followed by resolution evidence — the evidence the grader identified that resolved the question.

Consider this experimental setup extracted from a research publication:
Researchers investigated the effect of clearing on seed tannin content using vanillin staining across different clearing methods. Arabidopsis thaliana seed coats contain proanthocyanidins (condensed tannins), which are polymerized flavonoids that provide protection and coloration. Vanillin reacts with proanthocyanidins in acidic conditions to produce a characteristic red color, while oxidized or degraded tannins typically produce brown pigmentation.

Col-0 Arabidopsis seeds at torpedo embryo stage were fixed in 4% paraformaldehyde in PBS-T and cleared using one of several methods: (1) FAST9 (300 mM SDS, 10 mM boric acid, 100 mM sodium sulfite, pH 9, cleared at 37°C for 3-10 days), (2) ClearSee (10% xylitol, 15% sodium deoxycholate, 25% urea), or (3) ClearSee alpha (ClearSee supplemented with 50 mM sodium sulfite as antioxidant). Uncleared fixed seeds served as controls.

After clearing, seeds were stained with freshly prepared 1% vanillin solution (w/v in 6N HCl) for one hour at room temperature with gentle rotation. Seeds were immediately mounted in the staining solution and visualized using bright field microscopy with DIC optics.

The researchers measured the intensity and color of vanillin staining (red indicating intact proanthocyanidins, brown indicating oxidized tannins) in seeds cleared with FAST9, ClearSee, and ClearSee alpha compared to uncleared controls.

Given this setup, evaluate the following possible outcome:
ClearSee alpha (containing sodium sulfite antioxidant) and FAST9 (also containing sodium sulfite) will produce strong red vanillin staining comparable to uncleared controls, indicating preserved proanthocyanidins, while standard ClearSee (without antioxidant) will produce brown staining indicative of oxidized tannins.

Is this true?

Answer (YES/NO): NO